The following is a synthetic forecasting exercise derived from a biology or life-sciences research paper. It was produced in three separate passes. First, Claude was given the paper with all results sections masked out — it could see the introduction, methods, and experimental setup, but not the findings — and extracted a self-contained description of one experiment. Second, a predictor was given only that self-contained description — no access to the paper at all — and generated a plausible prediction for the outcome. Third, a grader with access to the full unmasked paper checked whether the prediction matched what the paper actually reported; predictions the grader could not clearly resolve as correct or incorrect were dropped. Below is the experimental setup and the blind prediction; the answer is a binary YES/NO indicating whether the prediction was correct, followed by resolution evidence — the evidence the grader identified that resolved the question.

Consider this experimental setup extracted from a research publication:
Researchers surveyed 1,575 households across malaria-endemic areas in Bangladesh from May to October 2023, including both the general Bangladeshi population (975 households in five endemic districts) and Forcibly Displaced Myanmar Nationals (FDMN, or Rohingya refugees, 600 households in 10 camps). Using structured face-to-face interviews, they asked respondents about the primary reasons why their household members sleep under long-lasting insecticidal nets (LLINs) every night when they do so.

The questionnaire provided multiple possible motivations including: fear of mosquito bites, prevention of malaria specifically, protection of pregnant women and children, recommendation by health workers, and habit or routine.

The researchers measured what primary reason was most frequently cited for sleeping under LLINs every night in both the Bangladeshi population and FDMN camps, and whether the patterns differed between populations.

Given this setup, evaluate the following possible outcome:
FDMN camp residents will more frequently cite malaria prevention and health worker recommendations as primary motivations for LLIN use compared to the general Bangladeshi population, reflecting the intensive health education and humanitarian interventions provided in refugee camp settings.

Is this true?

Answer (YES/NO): NO